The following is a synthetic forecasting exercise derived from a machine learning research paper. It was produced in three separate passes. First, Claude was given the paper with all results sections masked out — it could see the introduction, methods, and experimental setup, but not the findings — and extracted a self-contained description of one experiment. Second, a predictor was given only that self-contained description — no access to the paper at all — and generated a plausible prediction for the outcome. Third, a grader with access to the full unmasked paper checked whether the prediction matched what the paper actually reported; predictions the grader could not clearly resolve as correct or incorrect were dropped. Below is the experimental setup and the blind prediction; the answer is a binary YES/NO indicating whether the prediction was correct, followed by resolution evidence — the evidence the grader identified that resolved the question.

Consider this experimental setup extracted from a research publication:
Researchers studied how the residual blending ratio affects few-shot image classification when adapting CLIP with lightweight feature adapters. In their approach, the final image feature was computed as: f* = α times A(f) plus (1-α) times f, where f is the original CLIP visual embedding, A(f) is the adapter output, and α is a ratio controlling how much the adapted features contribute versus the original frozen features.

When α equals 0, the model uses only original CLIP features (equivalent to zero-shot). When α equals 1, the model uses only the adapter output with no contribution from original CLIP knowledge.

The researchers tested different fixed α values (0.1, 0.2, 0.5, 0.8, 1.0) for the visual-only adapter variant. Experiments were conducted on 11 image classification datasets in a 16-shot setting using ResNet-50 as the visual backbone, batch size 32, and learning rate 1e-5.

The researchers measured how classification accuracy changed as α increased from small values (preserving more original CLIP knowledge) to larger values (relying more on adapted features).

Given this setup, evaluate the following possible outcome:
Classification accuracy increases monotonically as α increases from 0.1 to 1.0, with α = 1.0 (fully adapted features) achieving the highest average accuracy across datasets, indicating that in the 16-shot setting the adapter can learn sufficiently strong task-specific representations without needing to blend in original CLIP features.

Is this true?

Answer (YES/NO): NO